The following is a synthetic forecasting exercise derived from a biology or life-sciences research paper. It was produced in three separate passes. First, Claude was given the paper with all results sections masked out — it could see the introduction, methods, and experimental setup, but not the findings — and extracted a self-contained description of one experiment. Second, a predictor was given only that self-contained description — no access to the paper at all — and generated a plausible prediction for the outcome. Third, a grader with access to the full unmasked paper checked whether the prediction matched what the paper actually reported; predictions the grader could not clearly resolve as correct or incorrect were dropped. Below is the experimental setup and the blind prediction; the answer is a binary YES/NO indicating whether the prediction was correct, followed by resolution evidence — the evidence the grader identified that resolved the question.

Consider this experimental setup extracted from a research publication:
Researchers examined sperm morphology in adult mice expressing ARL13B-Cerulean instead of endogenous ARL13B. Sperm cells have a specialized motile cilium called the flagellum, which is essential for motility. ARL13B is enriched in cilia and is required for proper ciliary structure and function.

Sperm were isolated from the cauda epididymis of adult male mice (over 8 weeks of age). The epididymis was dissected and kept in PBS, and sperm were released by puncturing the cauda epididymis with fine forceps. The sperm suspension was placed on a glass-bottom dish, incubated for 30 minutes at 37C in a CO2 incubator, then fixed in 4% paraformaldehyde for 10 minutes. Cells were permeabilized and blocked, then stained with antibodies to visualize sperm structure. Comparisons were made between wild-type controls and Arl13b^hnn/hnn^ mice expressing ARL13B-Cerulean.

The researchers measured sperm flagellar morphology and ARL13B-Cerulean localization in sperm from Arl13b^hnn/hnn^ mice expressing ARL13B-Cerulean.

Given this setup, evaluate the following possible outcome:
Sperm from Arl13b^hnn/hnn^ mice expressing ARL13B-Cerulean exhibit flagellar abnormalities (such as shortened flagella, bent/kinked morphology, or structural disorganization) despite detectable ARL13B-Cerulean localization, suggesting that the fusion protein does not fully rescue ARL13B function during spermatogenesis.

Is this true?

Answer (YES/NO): YES